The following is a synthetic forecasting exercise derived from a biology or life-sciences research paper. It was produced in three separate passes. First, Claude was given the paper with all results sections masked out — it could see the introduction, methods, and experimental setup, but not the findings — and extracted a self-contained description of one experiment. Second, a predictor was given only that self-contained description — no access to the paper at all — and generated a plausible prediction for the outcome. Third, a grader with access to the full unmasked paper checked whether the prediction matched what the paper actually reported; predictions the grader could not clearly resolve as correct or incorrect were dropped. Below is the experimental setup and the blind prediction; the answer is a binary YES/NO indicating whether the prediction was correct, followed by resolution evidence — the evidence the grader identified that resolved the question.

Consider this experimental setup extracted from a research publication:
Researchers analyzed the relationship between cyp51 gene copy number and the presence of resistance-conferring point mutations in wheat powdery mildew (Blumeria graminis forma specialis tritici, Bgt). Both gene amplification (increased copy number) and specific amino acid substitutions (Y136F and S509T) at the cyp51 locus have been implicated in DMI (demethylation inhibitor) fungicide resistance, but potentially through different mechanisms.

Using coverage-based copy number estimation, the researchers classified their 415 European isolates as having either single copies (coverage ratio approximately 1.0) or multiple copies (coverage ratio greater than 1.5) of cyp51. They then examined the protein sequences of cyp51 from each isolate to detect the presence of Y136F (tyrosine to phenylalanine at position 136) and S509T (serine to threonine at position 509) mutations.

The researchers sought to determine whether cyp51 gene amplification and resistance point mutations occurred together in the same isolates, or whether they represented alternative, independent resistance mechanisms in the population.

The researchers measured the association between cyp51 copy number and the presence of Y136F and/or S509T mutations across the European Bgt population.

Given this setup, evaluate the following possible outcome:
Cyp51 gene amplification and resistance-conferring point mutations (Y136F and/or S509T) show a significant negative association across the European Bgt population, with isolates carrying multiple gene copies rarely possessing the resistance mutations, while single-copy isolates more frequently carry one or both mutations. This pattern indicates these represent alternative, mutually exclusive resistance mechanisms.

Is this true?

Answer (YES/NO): NO